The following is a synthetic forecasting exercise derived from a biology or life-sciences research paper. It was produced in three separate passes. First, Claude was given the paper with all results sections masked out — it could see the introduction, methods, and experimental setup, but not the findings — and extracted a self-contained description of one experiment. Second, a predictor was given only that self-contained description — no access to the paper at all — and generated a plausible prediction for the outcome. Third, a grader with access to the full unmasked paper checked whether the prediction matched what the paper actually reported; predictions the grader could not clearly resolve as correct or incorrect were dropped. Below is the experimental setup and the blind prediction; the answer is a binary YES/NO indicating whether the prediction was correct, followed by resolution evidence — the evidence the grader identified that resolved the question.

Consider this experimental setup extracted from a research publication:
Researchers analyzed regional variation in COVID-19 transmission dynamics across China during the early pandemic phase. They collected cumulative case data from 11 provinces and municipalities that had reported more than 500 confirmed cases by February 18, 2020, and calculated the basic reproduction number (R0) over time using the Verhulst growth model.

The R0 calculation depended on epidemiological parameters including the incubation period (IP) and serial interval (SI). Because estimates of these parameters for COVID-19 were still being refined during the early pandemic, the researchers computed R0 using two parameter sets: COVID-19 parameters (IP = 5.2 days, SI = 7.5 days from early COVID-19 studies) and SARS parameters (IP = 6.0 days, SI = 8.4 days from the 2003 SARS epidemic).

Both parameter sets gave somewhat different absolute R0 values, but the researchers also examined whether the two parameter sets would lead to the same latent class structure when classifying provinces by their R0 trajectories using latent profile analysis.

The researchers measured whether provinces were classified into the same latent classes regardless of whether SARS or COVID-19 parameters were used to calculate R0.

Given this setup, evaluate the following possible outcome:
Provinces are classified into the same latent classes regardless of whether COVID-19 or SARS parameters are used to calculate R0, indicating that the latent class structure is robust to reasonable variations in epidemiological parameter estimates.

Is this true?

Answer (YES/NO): YES